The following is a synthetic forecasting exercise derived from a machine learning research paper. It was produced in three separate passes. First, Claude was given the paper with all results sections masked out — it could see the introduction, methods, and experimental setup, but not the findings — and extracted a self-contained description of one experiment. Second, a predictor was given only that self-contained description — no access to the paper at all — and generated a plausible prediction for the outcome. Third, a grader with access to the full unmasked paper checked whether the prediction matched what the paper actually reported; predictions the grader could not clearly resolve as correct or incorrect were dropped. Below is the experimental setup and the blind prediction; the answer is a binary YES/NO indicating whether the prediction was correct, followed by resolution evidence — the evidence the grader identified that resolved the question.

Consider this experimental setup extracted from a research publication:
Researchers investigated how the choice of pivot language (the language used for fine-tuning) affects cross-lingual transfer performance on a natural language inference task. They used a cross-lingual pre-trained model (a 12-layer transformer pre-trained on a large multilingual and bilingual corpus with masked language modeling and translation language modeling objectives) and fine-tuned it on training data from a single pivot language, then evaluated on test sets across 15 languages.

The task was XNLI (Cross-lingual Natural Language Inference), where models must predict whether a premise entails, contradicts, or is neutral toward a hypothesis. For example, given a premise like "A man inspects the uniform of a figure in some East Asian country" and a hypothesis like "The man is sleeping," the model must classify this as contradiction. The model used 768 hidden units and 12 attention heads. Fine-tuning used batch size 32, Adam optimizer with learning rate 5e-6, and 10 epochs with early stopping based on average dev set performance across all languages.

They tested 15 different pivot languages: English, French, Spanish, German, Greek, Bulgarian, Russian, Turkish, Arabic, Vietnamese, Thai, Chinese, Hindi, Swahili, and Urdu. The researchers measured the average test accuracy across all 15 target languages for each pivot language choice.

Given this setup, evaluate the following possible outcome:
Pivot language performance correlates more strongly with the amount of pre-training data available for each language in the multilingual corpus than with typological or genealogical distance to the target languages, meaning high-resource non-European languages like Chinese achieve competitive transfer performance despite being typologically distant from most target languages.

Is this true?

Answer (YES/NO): NO